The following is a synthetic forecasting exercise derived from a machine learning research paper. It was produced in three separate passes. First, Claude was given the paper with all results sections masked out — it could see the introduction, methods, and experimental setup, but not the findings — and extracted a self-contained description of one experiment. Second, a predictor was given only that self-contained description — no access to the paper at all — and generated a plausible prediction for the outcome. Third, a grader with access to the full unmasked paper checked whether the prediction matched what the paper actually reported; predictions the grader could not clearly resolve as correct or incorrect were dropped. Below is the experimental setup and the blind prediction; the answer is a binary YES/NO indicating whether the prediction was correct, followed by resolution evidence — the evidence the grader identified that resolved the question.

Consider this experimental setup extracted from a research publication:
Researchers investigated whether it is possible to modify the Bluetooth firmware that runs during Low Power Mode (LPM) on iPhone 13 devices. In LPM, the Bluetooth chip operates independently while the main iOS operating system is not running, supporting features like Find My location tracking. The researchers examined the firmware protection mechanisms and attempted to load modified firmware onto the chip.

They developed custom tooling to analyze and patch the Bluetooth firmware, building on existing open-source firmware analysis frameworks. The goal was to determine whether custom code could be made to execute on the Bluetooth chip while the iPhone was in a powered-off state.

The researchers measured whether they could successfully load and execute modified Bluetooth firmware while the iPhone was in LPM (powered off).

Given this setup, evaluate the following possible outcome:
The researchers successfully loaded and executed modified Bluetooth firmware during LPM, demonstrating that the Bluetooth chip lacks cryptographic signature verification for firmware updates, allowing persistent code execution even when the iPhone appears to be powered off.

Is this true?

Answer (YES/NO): YES